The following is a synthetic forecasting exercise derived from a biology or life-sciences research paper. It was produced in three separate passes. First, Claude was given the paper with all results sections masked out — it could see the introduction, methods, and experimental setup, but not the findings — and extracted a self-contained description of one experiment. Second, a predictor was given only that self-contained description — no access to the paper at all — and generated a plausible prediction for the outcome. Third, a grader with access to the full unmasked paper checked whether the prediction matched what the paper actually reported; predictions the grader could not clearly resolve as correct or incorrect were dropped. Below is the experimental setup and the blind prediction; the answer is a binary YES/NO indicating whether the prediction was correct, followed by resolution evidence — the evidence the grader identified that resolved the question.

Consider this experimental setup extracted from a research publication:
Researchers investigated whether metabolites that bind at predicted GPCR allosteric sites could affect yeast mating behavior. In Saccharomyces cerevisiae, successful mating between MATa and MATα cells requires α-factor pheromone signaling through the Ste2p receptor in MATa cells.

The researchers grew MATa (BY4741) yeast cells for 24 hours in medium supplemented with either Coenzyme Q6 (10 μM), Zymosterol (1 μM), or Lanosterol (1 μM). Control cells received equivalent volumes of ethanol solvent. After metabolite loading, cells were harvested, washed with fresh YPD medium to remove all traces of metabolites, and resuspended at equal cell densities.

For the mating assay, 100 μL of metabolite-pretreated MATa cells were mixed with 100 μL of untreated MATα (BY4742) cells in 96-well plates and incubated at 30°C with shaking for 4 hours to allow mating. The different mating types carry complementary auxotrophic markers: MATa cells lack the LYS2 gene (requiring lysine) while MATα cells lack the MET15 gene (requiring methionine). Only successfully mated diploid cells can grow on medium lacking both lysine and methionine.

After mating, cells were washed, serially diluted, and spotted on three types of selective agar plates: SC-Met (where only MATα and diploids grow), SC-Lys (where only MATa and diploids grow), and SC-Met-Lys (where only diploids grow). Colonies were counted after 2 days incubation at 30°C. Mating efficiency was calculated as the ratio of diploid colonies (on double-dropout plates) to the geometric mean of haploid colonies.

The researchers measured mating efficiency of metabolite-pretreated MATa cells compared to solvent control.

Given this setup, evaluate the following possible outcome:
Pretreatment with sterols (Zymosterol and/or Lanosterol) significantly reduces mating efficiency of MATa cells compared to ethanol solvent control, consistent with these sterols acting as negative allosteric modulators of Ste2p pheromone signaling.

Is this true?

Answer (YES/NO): YES